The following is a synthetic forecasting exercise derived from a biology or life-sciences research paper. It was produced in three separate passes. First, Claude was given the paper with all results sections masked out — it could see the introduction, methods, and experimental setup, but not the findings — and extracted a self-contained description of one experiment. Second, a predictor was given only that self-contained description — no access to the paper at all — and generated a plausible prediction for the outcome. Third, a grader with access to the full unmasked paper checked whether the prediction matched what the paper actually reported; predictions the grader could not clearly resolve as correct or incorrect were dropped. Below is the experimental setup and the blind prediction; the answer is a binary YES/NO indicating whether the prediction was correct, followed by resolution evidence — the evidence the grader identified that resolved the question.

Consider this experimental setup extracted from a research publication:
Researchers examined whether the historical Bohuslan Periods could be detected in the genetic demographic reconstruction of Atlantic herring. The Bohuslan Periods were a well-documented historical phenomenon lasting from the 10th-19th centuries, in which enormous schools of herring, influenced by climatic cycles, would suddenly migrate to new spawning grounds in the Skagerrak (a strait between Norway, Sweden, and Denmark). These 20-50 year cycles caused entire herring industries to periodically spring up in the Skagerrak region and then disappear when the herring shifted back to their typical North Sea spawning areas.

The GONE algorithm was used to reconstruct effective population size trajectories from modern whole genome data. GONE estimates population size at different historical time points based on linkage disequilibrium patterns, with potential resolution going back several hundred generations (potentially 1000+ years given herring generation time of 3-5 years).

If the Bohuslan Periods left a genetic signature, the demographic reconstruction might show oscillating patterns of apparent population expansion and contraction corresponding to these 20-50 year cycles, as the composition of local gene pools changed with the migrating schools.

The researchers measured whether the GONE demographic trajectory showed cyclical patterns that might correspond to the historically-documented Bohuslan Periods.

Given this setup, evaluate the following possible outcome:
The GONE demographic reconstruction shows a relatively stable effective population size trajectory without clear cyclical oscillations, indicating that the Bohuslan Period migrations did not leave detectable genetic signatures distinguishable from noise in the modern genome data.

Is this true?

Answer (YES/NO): YES